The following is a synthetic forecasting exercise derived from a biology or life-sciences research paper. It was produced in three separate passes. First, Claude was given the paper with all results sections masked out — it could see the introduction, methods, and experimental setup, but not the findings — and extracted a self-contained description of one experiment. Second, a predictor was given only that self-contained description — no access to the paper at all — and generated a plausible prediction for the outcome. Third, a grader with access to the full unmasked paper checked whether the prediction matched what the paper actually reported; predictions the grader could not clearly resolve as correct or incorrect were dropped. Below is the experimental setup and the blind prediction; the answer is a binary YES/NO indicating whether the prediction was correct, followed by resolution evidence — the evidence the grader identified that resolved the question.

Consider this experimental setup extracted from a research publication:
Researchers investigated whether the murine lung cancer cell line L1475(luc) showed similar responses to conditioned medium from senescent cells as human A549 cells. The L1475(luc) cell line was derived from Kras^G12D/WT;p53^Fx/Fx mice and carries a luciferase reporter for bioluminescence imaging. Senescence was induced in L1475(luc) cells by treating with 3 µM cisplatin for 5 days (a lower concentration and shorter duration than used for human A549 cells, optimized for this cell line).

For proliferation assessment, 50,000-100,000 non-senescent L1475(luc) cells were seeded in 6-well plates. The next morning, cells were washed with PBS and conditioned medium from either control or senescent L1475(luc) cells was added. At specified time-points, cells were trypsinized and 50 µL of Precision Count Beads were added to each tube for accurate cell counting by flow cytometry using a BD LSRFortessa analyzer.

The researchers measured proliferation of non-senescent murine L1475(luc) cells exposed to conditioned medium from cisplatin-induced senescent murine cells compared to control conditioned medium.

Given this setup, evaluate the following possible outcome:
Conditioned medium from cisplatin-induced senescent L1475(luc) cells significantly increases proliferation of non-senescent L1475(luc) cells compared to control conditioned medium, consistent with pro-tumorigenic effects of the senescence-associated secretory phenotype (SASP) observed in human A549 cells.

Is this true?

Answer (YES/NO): YES